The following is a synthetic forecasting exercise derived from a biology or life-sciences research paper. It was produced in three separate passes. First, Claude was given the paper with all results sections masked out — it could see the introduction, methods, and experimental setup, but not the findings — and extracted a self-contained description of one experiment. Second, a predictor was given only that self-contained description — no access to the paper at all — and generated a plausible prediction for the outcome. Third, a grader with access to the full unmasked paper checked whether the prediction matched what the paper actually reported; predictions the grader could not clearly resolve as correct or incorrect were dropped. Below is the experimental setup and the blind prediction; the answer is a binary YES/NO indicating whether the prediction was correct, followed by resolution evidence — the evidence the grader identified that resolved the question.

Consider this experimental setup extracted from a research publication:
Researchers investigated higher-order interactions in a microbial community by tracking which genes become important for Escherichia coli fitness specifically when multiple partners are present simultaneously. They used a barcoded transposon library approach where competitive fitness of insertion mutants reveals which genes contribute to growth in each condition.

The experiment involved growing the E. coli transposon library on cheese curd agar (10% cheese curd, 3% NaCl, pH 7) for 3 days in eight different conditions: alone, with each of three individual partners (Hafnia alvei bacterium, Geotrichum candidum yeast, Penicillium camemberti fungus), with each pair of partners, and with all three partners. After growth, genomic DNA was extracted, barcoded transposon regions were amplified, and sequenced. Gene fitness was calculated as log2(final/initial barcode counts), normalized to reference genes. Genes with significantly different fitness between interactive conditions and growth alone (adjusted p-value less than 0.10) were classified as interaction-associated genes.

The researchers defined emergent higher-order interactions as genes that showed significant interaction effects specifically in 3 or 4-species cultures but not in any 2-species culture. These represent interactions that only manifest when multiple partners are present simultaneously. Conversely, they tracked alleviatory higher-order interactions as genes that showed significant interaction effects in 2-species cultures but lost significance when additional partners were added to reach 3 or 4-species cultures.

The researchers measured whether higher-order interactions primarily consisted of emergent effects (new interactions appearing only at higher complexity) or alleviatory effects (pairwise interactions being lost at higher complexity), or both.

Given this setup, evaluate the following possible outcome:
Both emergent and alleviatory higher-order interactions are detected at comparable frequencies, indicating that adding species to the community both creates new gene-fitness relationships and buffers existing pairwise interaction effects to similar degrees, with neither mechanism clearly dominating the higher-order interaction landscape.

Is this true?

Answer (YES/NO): NO